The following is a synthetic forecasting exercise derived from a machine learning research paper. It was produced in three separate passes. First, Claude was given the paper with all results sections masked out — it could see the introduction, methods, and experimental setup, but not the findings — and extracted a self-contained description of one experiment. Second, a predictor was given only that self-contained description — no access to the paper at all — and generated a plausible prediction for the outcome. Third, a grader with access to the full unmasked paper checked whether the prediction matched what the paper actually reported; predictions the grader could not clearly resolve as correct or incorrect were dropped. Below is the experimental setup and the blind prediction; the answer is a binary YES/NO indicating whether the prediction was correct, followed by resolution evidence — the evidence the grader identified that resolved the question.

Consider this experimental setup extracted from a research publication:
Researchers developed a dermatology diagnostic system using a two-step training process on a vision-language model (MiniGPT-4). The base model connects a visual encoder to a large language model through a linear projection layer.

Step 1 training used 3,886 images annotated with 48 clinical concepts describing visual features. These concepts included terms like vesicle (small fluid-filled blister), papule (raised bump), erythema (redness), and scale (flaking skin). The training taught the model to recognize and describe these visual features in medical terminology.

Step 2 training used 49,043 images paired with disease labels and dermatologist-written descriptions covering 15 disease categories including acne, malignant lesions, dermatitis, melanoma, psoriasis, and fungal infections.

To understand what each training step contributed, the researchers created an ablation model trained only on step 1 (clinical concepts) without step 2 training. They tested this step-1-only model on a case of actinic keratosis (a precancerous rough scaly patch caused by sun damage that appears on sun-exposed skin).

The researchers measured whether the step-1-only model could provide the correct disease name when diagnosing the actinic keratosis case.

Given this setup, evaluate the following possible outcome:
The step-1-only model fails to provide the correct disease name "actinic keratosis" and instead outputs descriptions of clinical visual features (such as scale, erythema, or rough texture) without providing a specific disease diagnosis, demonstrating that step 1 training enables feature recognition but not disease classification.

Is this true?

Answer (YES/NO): NO